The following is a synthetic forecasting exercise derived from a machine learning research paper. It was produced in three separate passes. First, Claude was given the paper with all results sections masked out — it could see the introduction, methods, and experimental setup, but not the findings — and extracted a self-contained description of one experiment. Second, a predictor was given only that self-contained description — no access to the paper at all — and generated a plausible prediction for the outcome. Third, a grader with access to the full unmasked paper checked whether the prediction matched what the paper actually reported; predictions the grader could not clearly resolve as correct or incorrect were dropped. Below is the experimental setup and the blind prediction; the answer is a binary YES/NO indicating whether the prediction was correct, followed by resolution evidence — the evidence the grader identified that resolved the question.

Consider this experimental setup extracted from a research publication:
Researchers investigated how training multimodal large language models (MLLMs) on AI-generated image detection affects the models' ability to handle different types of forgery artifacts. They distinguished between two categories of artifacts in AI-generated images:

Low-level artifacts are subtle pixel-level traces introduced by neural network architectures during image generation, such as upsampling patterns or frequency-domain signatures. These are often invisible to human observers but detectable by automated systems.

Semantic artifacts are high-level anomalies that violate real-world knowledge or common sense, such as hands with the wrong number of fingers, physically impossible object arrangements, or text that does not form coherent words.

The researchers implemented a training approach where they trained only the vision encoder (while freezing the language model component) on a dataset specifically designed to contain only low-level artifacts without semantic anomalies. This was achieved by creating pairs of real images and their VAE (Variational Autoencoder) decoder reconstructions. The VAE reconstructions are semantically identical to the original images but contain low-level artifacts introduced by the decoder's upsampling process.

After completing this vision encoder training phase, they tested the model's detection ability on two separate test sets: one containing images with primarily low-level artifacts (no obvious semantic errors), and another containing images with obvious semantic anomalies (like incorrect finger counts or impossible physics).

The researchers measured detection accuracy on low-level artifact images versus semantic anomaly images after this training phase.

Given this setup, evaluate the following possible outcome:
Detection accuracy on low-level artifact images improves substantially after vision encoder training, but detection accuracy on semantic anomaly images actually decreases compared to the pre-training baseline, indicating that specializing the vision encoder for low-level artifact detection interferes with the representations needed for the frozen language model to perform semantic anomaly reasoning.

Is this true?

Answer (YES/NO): NO